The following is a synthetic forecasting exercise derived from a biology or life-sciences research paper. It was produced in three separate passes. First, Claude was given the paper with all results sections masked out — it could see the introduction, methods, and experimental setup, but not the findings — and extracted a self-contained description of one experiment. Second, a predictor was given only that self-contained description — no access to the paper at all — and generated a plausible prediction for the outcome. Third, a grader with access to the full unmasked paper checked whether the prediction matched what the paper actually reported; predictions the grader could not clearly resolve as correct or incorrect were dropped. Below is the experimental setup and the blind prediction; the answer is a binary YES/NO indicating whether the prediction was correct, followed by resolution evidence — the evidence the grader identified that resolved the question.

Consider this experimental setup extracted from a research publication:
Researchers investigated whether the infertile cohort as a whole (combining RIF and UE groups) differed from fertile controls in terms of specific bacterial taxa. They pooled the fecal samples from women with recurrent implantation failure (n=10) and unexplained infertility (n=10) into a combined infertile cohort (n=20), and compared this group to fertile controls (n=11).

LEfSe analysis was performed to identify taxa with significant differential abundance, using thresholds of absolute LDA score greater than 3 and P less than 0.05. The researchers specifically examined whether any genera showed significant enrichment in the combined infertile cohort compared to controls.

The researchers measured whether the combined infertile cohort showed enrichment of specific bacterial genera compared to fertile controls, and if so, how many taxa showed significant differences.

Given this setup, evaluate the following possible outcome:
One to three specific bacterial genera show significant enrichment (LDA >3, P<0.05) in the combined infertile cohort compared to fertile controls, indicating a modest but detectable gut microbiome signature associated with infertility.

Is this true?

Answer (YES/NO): NO